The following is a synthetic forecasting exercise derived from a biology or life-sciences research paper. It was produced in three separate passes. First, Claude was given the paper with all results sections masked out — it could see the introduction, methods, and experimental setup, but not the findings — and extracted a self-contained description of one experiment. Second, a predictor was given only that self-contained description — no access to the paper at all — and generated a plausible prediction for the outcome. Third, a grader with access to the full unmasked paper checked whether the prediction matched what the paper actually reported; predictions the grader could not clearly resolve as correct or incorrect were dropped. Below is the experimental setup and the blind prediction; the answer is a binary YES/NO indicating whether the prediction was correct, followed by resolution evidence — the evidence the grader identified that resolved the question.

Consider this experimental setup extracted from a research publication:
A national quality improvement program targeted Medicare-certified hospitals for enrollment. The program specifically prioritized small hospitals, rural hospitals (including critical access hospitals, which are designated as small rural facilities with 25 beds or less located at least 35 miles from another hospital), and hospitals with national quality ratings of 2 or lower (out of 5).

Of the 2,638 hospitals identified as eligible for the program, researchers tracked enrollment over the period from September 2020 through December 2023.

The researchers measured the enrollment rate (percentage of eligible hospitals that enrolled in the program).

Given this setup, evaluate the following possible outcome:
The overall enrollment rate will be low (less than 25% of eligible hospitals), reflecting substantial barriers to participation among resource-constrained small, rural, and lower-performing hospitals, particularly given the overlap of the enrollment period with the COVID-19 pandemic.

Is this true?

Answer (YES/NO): NO